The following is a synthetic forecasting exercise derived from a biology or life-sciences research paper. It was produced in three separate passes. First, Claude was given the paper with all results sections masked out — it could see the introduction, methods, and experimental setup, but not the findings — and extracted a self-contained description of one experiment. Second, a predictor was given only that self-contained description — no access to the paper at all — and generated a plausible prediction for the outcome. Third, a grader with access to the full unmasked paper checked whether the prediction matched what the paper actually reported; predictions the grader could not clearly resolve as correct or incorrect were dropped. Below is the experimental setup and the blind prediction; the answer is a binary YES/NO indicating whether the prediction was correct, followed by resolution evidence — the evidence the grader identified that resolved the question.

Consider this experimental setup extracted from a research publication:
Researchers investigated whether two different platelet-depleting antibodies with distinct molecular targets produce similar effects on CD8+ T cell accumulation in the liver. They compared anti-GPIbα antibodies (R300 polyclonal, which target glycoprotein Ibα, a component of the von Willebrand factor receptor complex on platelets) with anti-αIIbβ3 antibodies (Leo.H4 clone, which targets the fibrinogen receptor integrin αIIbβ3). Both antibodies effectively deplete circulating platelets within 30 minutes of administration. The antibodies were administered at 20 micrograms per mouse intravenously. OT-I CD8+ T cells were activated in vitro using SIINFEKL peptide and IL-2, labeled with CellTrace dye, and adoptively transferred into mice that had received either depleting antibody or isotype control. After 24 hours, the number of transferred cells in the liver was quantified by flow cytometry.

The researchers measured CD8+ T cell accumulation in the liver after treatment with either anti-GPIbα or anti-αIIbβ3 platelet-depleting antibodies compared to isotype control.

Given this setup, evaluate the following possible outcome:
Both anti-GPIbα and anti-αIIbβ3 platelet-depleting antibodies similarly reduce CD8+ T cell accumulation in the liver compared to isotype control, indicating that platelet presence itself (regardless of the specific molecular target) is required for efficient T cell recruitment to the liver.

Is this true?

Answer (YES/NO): NO